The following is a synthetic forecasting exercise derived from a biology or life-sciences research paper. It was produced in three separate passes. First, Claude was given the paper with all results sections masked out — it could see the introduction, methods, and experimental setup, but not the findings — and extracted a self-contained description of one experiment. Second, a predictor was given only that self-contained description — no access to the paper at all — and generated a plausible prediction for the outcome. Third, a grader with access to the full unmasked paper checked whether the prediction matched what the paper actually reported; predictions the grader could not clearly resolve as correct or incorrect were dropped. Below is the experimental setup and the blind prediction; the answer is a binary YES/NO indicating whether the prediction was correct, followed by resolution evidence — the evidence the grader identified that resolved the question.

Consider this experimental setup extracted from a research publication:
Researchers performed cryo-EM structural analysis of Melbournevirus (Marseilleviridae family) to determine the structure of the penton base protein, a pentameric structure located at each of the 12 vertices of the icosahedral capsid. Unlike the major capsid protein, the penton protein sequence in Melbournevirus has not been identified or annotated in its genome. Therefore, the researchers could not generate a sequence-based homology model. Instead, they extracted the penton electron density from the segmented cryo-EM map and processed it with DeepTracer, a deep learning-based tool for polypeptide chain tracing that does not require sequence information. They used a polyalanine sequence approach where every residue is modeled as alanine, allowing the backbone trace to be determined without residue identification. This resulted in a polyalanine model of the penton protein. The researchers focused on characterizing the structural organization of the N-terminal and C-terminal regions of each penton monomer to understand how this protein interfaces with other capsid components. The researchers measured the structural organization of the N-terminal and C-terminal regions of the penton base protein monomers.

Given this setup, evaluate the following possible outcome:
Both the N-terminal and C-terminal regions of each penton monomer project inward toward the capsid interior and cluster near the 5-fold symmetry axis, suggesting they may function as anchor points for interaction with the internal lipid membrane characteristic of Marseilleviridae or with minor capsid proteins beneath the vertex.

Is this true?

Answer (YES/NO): YES